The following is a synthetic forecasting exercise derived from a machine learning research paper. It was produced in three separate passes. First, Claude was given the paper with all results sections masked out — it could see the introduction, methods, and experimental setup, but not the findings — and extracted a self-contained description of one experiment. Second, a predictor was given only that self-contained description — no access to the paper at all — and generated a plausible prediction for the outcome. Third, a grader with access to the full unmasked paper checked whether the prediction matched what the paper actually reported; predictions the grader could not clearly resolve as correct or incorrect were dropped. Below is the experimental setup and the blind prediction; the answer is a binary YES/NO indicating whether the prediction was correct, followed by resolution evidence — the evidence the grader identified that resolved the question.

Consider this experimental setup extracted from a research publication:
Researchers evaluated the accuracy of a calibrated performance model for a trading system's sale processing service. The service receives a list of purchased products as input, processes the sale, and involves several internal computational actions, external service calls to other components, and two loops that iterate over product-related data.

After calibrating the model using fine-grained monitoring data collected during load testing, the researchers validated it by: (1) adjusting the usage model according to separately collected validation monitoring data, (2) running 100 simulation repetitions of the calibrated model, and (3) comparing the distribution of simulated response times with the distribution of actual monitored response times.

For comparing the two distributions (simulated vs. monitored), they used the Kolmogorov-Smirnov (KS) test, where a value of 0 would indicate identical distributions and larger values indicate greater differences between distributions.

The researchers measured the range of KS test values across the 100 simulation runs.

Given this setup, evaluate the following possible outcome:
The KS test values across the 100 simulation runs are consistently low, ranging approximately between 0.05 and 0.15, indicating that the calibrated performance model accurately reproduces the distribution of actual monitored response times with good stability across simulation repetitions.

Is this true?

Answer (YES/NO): NO